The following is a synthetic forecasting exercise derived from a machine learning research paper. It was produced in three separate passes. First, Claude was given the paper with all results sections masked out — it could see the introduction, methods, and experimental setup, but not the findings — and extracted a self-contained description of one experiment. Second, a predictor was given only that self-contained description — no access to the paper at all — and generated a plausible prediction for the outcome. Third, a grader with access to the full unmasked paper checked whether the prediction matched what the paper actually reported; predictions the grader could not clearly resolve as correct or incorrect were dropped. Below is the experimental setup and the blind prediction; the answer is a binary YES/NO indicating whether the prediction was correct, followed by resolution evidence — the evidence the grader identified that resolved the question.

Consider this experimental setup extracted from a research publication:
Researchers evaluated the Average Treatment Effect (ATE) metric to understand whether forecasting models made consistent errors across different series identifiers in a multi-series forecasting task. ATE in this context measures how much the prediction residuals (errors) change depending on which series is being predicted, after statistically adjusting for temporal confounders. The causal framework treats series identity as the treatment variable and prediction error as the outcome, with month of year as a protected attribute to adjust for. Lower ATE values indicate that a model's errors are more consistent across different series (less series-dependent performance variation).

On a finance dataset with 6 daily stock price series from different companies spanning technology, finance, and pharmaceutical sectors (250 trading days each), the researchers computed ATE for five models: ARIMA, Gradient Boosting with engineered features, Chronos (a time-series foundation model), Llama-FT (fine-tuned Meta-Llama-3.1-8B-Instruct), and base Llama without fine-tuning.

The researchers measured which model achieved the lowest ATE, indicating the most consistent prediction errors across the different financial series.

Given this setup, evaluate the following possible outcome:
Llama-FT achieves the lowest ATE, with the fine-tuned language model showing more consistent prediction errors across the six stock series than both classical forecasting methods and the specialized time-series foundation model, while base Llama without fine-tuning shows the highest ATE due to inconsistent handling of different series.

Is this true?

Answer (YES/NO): NO